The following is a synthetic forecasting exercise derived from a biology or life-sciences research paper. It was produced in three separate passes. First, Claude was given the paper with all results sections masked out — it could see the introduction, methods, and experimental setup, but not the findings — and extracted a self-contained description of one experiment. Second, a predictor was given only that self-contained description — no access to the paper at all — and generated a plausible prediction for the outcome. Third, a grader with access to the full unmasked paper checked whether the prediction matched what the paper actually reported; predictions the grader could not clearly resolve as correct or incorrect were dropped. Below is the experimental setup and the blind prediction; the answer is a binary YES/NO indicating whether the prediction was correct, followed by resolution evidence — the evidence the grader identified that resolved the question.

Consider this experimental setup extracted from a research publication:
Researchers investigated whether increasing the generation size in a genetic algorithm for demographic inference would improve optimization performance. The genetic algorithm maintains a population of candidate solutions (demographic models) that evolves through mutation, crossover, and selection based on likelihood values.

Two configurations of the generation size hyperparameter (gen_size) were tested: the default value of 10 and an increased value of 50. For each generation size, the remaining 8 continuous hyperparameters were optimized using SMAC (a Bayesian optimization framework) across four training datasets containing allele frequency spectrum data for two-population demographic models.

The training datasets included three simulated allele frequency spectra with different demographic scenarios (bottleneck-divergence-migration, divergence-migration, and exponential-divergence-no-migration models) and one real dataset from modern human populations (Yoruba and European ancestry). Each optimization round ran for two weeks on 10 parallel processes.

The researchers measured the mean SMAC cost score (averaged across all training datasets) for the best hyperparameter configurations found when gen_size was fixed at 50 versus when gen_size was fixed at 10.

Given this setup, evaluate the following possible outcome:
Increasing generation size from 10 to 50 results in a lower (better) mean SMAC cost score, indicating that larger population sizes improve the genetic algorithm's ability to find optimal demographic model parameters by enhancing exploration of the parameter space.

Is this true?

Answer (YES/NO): NO